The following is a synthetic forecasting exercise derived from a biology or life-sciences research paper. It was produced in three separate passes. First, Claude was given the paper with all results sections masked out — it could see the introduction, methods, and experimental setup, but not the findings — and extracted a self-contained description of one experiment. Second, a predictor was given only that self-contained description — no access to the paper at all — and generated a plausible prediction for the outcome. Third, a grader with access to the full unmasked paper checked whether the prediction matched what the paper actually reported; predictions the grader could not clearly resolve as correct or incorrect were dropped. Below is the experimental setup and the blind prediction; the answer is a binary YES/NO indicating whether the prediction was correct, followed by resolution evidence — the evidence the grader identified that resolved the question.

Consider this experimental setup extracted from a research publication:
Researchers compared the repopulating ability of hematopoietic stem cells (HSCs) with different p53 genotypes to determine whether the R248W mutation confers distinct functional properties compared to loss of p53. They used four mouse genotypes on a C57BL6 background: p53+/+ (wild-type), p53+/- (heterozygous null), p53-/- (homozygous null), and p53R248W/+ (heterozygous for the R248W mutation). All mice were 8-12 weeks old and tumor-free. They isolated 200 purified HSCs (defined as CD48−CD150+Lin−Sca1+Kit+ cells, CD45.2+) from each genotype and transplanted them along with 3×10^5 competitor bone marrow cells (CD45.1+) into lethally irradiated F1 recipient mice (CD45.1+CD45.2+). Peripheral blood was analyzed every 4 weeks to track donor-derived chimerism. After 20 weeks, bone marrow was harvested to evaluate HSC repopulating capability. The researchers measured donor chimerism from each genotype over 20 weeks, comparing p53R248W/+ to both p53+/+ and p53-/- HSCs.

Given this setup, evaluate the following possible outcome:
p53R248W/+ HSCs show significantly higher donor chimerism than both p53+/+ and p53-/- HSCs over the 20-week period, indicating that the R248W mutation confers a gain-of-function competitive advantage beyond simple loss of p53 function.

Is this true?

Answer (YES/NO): NO